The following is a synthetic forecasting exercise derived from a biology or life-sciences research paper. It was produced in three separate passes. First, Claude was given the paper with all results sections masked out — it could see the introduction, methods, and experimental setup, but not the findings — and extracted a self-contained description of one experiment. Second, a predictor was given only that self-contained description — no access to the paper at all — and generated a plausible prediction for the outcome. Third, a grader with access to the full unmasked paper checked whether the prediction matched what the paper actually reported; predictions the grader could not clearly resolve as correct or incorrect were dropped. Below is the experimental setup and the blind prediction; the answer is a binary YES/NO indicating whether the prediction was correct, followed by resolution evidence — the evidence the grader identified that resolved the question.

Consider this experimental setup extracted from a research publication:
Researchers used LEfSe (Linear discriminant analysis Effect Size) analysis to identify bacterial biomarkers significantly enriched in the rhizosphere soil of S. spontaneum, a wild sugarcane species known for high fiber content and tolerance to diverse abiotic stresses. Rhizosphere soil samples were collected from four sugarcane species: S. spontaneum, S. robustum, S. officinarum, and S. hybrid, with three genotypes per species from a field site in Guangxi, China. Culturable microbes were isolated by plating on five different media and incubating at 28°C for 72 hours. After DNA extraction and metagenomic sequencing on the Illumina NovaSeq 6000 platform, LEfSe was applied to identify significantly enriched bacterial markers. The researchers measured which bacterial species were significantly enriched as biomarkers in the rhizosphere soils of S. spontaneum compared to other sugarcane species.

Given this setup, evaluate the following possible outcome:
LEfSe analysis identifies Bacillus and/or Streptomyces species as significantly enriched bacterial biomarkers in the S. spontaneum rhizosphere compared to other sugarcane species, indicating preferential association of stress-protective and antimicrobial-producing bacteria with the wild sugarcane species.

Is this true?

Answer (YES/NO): NO